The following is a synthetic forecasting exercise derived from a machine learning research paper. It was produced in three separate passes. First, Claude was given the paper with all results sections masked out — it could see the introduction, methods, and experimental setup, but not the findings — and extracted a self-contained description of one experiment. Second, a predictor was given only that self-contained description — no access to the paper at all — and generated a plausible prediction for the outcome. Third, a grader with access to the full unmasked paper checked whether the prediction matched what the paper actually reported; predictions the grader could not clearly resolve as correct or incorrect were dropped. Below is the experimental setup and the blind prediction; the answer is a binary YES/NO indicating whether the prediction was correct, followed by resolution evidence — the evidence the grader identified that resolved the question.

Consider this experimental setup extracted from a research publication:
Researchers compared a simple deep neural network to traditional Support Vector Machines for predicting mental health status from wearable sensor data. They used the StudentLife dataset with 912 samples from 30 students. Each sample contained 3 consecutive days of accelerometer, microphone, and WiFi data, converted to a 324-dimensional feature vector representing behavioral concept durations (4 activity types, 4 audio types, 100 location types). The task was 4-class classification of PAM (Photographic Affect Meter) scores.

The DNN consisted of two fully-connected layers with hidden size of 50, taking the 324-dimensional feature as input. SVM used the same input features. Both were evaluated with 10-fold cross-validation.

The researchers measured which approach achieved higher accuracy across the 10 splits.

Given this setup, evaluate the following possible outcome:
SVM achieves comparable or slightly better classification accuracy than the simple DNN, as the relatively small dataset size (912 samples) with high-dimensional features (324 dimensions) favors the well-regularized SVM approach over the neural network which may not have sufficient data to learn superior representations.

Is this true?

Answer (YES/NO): NO